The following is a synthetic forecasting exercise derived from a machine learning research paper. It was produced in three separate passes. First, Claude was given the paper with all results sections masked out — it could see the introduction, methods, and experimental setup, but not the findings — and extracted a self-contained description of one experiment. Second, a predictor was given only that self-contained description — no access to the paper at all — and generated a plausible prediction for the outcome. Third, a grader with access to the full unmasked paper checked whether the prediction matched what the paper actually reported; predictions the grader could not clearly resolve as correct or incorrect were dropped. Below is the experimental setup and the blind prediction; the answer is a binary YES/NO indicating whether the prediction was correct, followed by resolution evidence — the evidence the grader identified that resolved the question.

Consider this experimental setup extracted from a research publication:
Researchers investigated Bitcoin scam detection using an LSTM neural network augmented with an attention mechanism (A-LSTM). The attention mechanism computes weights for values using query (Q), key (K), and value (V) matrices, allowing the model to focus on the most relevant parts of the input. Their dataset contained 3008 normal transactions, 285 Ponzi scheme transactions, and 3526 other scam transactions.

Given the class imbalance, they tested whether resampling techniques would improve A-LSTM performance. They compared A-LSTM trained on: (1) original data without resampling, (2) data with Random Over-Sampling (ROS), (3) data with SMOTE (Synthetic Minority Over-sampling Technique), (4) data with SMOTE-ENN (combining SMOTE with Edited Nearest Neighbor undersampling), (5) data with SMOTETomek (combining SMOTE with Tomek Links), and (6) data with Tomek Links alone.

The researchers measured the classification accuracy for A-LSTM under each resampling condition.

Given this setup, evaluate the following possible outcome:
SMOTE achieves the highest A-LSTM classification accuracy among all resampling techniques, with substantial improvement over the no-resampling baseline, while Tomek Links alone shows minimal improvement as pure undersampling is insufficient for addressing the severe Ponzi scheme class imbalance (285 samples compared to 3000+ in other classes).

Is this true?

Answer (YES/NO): NO